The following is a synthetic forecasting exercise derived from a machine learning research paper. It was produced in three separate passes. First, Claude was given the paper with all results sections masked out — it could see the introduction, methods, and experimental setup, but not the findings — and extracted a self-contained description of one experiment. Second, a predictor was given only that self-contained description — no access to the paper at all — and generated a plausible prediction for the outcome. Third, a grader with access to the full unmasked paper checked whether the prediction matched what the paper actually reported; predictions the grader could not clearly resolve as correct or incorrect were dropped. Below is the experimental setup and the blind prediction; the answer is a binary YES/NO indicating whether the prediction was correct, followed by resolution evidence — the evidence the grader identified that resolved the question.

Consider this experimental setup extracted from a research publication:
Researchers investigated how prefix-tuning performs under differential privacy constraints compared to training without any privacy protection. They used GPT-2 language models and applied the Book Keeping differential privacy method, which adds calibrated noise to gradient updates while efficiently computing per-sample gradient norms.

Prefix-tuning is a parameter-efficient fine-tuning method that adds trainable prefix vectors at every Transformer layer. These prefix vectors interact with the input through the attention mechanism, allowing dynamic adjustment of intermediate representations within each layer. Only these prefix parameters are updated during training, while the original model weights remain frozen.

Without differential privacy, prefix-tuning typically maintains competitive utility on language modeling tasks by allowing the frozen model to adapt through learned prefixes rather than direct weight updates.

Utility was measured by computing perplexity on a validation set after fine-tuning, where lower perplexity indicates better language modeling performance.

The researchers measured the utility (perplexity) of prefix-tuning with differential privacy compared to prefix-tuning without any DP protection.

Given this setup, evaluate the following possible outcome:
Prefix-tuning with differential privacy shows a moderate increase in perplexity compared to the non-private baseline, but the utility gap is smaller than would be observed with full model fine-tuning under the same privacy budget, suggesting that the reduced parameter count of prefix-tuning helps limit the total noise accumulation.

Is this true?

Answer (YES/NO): NO